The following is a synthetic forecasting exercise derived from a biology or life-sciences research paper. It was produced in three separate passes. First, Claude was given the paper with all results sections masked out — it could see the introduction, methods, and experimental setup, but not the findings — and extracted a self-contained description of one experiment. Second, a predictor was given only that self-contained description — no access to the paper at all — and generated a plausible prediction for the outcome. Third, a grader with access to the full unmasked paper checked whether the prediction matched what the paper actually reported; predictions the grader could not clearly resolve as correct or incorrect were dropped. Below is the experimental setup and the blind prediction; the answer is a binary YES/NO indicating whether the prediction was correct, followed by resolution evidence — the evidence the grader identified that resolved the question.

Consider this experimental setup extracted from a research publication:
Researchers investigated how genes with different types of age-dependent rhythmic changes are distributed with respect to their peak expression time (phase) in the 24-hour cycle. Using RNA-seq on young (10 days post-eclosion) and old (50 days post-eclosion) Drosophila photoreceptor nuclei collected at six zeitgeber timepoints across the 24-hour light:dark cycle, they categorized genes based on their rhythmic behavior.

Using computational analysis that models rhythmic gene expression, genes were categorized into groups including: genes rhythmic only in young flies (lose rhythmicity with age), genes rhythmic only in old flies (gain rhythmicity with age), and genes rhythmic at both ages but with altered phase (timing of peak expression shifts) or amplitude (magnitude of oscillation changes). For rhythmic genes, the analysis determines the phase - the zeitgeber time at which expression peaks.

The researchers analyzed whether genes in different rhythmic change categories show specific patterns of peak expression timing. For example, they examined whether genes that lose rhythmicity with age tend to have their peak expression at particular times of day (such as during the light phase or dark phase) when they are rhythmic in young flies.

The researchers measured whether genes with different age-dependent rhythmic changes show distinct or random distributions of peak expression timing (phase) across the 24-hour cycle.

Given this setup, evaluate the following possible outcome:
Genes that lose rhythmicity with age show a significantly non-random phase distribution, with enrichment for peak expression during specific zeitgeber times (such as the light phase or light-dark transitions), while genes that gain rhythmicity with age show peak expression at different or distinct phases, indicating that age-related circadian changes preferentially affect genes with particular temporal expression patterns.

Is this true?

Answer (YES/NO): YES